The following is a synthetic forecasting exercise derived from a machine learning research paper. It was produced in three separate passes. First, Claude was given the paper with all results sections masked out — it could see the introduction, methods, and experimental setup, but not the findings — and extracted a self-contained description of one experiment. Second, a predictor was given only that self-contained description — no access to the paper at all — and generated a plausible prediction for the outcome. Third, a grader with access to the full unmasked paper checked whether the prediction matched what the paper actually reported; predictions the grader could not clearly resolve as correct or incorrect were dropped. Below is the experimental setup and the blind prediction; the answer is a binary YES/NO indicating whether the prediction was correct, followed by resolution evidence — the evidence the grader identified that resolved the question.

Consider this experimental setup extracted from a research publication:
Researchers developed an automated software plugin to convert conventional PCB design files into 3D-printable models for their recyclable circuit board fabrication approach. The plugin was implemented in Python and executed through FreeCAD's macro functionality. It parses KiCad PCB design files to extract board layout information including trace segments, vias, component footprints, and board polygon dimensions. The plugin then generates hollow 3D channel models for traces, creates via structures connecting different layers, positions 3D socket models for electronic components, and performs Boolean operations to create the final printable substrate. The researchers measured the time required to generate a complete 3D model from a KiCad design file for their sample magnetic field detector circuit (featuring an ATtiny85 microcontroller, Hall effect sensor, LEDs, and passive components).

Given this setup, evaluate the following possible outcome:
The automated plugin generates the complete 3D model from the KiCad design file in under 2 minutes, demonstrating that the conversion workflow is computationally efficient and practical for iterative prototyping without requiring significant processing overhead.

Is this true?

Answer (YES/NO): YES